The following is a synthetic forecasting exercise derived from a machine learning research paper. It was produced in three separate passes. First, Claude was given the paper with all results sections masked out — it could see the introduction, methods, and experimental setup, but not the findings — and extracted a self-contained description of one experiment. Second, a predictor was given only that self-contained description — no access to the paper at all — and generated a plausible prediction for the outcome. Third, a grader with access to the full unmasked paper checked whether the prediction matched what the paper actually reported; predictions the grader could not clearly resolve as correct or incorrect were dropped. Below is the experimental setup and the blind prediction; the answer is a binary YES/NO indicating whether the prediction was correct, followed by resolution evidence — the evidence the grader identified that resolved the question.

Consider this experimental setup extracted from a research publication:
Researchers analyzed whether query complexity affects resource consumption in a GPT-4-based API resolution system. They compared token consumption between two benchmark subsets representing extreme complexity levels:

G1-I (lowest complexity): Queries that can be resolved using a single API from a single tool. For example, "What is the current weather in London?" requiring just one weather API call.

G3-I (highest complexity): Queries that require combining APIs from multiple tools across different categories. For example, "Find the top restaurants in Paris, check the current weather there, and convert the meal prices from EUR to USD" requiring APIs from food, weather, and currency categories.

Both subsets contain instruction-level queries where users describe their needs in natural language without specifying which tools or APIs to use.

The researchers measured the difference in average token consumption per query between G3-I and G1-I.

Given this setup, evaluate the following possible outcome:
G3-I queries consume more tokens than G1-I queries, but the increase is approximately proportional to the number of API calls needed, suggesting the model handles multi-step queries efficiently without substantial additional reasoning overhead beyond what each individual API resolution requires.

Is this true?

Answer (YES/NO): NO